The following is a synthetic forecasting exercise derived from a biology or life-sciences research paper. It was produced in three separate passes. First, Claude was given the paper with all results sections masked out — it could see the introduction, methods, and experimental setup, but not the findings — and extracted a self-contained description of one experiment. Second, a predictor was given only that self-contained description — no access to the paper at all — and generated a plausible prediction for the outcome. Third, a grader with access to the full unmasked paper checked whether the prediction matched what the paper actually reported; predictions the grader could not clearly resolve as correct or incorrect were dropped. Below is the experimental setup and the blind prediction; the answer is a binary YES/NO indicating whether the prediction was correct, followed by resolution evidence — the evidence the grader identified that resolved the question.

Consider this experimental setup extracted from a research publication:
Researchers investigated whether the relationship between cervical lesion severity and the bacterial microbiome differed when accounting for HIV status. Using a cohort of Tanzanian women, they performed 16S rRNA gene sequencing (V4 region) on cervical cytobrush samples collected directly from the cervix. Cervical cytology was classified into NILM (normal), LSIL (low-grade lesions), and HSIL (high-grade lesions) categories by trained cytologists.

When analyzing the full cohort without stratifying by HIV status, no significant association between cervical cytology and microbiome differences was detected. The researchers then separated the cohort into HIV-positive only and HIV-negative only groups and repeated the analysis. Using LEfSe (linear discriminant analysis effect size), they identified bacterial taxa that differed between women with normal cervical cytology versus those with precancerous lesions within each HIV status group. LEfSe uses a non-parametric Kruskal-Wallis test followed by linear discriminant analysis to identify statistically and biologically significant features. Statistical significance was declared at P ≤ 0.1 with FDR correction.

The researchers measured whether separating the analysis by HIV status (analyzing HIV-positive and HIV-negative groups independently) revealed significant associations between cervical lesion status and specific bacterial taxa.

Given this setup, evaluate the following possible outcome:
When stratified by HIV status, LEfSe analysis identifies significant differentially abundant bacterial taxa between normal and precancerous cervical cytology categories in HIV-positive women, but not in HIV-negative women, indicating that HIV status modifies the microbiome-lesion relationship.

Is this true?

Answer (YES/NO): YES